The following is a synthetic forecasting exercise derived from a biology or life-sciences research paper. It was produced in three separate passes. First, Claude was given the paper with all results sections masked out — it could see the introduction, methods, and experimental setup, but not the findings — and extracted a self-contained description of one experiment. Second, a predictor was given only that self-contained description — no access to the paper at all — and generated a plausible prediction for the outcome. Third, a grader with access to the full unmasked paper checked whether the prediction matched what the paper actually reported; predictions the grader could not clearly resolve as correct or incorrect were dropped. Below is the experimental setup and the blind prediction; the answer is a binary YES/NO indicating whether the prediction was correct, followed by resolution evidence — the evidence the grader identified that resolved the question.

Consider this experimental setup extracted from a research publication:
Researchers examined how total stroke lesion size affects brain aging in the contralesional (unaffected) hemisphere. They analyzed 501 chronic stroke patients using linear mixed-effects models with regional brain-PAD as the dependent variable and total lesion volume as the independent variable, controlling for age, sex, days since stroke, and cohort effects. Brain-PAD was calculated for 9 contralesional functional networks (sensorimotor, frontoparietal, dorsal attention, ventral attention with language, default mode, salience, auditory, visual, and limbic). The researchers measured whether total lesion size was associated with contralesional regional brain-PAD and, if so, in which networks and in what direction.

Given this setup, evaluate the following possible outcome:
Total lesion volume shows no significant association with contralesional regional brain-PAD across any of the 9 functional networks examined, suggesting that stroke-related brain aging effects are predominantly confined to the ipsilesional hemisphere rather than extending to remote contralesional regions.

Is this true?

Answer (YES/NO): NO